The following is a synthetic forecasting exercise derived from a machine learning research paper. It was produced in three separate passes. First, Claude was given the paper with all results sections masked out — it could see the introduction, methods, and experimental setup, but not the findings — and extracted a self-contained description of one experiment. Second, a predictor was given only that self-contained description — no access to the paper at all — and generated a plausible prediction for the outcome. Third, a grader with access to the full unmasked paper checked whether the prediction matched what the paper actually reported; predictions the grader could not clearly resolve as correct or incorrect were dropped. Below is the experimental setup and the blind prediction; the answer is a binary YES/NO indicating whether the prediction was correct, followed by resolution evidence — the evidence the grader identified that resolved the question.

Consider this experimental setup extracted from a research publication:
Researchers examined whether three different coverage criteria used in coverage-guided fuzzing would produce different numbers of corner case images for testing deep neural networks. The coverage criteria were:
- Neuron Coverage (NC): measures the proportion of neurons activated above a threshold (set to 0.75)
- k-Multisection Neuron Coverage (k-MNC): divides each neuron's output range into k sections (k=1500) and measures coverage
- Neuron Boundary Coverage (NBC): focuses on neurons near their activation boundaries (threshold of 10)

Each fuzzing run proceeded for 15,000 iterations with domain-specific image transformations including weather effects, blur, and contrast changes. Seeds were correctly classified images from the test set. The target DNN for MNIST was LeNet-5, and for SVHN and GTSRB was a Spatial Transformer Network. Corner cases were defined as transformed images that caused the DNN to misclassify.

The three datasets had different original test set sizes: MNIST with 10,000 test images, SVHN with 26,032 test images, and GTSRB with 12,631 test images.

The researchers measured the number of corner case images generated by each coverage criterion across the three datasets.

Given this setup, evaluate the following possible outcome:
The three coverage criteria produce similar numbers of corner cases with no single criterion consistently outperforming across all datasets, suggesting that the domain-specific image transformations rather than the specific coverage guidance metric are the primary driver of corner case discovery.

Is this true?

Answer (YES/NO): YES